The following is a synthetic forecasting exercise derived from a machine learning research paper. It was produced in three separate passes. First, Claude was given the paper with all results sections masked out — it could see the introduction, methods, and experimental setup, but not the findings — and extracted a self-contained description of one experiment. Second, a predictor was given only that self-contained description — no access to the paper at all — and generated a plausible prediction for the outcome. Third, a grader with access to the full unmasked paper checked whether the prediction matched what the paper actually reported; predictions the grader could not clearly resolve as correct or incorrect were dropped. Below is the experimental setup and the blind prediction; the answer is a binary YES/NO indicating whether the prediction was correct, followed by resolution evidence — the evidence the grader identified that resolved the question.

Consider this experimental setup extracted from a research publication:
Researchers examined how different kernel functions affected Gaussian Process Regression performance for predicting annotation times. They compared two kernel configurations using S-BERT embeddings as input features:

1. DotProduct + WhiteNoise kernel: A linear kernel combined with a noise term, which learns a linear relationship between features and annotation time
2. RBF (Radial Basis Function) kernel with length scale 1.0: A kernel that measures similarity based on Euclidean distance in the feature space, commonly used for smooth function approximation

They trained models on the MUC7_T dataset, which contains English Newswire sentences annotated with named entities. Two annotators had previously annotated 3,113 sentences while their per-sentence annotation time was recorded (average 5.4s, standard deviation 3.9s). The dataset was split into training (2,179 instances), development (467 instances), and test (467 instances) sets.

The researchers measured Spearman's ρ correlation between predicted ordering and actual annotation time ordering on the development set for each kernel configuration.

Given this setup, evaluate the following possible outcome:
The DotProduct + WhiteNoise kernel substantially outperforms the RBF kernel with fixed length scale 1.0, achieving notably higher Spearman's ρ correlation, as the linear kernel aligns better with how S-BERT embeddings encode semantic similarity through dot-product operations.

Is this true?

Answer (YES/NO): YES